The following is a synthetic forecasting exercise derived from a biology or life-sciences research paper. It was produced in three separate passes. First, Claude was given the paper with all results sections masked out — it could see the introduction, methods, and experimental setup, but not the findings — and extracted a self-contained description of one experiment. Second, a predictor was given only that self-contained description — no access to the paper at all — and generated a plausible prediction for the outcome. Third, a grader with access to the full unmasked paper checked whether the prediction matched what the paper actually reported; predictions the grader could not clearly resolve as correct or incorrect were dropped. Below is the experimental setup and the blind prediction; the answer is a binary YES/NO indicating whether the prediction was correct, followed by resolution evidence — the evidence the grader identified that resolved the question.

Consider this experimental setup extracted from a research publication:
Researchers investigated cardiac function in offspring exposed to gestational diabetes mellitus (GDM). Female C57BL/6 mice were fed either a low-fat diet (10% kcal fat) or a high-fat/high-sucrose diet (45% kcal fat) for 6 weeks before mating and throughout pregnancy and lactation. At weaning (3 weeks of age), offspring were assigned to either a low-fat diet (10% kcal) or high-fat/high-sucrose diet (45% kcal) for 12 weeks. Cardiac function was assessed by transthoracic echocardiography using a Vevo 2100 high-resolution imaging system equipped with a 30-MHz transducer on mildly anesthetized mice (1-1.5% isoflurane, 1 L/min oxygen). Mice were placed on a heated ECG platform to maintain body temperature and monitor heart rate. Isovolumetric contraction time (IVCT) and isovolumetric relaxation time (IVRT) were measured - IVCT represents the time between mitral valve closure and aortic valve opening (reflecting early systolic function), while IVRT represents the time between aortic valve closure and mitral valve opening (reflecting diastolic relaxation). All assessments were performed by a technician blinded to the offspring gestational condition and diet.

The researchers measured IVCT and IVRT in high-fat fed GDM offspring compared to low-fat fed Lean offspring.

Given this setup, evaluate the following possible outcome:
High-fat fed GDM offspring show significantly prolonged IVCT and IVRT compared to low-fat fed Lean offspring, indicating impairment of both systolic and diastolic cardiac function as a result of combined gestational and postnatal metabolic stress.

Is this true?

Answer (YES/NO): YES